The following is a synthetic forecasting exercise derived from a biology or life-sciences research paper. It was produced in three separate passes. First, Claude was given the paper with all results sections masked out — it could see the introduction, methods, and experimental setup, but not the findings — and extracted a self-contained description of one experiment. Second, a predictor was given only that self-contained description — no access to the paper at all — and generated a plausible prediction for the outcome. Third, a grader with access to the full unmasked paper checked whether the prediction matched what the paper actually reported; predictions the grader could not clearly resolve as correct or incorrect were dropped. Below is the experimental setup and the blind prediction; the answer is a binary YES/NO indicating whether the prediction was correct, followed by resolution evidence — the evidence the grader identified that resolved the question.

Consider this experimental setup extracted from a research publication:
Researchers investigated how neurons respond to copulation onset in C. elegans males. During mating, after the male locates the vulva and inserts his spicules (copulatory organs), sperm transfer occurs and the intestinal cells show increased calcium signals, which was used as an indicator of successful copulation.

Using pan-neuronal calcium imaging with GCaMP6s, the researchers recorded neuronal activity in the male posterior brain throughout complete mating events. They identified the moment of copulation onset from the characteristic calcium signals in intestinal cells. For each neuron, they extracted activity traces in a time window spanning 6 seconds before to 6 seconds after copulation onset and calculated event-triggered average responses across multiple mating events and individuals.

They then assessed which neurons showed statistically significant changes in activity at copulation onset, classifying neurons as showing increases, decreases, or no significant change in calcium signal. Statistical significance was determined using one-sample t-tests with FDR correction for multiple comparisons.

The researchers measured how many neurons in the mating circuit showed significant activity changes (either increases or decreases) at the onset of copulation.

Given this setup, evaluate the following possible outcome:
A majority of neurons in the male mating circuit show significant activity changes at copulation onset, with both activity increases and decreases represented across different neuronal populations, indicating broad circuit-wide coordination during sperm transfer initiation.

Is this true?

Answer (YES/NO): NO